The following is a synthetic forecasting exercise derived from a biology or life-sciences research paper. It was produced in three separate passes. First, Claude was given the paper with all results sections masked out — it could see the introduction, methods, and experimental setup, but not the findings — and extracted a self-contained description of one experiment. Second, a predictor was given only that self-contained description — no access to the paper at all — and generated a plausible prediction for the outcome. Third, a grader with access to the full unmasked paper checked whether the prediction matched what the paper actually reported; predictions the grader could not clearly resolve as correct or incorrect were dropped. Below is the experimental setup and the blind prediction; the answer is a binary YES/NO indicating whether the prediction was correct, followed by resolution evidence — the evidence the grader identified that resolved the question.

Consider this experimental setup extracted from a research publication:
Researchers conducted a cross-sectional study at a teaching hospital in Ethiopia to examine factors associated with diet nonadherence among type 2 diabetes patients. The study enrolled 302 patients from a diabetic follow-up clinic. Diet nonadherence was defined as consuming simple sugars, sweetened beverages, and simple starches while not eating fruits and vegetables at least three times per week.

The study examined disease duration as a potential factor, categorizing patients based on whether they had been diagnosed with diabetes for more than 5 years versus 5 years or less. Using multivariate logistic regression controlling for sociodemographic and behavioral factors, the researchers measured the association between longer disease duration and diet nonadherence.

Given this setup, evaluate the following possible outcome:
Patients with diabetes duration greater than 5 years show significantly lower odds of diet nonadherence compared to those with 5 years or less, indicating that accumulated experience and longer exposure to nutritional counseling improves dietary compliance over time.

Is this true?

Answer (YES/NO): NO